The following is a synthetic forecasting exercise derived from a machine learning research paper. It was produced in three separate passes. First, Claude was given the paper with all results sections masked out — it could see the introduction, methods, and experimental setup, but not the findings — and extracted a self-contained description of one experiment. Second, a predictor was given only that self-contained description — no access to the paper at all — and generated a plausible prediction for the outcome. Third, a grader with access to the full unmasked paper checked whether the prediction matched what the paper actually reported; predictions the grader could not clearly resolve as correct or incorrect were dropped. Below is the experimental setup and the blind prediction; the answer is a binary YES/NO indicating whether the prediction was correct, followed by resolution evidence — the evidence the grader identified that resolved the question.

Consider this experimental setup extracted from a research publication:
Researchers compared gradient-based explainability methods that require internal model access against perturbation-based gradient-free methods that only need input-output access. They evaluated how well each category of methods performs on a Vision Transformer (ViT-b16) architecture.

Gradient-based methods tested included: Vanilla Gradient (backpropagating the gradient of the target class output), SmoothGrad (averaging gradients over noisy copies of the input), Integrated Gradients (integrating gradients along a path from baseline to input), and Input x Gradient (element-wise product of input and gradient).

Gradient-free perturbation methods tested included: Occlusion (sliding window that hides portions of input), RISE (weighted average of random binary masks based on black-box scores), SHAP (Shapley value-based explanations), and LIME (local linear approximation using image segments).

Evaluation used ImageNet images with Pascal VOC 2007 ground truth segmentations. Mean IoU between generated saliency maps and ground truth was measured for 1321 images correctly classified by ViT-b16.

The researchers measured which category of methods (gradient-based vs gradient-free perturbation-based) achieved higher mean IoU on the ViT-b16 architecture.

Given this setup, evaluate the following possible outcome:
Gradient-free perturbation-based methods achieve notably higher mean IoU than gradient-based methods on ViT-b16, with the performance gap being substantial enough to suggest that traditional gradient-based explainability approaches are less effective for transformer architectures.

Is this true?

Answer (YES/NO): YES